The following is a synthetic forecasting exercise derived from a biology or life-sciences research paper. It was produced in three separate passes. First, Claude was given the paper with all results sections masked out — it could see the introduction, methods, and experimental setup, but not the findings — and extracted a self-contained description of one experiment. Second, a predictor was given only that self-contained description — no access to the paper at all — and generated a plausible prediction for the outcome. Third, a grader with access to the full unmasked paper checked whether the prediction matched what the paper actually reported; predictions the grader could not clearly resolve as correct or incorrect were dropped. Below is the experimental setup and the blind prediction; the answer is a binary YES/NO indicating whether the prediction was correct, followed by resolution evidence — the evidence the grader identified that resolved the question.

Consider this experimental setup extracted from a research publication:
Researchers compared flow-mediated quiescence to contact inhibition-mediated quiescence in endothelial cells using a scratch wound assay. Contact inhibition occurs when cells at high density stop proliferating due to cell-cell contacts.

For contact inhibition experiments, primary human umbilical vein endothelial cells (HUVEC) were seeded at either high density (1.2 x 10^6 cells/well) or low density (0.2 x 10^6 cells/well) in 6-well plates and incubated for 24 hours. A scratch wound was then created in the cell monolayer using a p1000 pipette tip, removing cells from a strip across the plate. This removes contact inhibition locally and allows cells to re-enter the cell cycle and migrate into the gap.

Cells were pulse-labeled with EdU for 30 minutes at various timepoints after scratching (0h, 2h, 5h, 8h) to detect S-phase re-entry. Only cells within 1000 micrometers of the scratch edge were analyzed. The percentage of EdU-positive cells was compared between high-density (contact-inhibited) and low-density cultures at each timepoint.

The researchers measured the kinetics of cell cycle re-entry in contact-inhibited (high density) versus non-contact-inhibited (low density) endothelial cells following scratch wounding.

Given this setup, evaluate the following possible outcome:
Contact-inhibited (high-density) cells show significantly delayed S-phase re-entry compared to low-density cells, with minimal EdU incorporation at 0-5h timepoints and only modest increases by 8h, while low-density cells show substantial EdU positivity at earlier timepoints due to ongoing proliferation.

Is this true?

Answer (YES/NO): NO